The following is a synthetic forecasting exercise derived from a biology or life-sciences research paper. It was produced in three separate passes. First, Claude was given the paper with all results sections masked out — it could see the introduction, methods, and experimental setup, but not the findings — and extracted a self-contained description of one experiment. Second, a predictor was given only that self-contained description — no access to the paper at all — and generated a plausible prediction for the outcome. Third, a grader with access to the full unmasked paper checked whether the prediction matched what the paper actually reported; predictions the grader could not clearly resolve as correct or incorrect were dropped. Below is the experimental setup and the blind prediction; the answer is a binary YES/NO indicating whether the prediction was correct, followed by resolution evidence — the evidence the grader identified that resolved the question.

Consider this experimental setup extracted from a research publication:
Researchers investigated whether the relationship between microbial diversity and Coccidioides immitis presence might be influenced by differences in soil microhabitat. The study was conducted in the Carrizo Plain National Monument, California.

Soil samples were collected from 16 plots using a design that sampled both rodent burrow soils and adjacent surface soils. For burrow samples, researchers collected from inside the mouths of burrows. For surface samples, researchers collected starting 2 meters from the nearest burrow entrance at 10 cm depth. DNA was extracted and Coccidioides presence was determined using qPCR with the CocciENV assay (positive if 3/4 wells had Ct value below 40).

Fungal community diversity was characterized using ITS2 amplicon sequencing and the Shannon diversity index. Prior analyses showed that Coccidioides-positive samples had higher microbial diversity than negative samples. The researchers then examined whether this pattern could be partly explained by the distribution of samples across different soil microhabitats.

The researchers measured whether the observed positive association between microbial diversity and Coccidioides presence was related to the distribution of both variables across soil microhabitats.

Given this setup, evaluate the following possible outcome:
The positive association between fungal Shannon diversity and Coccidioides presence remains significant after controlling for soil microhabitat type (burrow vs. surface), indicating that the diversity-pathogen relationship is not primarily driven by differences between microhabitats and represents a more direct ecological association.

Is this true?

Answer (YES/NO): YES